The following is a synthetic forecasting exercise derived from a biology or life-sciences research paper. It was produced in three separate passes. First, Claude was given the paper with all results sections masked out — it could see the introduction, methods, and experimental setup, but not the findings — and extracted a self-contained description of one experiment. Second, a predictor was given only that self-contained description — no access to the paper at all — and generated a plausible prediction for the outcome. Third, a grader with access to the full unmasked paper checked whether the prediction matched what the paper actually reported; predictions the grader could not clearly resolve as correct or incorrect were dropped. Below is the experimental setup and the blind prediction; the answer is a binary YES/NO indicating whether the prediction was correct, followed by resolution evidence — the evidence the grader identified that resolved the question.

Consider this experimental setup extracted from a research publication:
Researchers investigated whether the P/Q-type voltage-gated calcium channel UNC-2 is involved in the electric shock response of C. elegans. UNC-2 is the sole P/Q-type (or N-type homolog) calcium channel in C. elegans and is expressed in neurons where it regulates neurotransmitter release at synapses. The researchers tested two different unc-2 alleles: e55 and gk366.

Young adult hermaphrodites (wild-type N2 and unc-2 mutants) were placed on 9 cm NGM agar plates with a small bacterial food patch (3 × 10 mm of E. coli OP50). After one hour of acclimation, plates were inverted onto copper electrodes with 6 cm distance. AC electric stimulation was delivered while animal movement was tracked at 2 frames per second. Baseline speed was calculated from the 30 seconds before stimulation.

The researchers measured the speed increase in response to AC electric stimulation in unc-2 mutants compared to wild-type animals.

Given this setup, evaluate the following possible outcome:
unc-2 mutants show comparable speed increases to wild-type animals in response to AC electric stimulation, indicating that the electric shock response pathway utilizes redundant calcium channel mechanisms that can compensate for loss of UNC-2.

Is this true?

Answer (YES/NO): NO